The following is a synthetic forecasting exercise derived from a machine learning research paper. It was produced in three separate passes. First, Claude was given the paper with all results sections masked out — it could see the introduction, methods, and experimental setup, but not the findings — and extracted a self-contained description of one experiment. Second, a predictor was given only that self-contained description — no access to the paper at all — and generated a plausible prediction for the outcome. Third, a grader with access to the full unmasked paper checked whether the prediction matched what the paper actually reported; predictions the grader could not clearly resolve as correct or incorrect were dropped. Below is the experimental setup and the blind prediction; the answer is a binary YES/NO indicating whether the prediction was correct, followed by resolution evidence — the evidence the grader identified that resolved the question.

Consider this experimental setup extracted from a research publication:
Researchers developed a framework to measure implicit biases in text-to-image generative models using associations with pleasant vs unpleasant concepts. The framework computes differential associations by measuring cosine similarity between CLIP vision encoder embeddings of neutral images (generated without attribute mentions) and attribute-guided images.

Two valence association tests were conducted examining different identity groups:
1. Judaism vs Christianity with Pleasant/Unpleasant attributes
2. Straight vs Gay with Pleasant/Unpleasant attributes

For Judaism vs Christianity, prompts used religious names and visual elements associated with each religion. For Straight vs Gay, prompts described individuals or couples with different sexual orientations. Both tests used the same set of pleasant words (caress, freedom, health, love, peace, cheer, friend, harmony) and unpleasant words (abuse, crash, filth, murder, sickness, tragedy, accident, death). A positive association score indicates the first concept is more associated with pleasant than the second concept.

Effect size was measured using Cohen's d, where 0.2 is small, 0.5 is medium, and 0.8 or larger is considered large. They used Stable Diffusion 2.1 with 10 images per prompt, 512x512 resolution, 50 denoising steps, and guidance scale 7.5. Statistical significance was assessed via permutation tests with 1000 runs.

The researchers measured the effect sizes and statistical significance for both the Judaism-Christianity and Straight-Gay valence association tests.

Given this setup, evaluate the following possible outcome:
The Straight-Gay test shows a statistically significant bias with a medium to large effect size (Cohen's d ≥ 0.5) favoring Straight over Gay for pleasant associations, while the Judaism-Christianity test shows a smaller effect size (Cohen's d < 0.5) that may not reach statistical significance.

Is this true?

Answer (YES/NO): YES